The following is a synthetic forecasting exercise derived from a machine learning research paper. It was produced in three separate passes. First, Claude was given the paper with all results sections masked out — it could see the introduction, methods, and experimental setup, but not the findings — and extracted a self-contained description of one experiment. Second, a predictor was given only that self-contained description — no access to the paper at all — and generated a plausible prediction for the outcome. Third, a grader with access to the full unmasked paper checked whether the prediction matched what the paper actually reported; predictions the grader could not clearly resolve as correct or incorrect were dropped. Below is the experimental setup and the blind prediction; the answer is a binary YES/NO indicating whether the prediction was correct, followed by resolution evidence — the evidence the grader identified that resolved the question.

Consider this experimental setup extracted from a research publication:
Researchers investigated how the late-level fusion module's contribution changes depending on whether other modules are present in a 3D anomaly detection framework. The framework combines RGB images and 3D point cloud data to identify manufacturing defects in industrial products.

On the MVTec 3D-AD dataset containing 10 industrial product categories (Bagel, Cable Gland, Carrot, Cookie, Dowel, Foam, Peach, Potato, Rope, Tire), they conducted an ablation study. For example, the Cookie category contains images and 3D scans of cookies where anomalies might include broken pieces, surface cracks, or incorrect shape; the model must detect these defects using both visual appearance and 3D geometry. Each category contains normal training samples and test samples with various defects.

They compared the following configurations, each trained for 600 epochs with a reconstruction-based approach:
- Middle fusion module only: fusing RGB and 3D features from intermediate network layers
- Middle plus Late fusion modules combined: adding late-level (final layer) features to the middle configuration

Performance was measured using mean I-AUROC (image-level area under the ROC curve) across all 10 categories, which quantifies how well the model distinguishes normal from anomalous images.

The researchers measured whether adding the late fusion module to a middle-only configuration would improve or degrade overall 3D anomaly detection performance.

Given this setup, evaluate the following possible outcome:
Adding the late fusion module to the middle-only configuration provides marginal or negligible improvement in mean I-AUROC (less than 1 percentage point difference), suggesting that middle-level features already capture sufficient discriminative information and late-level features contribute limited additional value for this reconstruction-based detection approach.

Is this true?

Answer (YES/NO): NO